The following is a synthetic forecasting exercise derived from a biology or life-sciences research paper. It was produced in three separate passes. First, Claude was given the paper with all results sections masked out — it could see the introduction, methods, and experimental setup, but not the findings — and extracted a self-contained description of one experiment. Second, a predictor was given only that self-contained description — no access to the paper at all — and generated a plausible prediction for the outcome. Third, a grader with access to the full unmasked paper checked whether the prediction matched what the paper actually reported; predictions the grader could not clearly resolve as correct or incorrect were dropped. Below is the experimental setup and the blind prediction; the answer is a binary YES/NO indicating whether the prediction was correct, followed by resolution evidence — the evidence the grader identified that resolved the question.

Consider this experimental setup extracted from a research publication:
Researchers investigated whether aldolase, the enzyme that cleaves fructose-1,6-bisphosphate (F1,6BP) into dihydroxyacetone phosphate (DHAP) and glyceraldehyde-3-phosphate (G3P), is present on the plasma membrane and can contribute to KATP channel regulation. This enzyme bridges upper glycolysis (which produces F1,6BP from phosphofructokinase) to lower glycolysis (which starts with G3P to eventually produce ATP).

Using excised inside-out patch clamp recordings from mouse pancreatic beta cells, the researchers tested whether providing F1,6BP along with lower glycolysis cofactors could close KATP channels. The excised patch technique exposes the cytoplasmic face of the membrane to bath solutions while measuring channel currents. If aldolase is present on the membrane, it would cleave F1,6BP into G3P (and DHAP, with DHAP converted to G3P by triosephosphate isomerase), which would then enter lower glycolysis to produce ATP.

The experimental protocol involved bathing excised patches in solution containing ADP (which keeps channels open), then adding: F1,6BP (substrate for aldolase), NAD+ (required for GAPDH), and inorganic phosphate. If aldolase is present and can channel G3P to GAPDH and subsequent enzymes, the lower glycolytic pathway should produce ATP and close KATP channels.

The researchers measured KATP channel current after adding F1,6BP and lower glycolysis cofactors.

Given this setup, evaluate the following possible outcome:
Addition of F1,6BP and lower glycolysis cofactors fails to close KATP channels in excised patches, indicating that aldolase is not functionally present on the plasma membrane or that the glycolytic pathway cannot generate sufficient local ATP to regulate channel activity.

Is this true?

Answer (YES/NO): NO